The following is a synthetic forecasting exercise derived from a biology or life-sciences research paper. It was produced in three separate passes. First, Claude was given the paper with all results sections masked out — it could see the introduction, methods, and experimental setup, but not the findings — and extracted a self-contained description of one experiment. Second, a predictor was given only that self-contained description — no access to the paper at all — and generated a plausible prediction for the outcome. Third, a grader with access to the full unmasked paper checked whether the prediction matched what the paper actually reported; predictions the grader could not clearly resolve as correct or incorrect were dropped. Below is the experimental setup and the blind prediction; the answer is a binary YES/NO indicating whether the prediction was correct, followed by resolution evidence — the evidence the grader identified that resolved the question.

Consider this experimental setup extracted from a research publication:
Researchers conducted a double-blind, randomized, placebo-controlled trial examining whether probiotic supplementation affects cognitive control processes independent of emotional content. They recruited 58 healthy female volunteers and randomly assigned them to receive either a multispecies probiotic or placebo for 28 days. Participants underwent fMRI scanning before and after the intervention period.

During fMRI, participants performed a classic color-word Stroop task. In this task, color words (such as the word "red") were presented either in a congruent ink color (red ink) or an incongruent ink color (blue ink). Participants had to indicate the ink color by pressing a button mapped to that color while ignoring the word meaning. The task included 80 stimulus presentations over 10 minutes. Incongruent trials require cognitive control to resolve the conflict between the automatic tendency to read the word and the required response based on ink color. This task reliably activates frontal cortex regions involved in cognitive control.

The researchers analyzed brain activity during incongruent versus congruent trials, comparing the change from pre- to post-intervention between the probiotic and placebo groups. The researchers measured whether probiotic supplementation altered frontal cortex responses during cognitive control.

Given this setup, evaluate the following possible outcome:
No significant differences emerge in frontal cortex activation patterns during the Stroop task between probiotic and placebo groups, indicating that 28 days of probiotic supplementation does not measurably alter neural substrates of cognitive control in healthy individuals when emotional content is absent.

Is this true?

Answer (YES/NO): YES